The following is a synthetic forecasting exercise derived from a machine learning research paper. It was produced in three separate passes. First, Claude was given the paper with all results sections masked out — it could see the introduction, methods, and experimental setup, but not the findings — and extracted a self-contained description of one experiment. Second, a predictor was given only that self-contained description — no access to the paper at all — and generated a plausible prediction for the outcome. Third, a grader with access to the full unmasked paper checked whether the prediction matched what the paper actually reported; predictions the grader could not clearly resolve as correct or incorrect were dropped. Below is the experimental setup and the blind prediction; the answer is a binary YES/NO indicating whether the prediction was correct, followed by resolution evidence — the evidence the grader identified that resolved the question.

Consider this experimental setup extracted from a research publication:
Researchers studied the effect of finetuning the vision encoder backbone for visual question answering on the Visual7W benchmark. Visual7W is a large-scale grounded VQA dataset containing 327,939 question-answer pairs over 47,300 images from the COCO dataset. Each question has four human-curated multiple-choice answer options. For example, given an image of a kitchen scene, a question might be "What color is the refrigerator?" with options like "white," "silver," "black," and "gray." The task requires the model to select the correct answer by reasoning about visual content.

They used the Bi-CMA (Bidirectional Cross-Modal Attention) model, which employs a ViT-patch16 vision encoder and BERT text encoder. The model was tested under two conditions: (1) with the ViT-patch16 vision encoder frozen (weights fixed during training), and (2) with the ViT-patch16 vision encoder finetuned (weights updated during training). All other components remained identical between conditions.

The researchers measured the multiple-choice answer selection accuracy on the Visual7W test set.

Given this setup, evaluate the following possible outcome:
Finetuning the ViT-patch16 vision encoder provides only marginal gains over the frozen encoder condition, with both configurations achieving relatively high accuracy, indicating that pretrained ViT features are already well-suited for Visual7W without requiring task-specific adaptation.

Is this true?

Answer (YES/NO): NO